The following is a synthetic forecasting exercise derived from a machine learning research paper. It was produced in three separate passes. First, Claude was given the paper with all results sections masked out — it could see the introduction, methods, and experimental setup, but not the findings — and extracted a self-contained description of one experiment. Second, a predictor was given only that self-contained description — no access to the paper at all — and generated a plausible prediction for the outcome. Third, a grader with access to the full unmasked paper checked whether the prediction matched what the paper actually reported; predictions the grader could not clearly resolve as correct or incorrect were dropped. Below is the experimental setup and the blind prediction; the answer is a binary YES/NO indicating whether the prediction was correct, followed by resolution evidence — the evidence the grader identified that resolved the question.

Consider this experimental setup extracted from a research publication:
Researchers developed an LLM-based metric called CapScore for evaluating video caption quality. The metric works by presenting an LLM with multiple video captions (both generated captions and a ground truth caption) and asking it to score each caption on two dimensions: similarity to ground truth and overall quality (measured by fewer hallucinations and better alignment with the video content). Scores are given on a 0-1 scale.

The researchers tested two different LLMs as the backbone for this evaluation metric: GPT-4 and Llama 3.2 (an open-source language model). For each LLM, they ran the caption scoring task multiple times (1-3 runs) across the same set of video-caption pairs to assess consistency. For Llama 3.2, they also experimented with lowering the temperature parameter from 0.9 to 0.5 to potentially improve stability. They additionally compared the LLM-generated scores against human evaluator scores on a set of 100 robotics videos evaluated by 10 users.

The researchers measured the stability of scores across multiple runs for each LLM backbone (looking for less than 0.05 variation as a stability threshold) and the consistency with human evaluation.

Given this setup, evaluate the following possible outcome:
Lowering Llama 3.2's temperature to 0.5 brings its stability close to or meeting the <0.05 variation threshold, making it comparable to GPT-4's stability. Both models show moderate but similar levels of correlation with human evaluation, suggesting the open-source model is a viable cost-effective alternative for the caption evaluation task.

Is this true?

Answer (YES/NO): NO